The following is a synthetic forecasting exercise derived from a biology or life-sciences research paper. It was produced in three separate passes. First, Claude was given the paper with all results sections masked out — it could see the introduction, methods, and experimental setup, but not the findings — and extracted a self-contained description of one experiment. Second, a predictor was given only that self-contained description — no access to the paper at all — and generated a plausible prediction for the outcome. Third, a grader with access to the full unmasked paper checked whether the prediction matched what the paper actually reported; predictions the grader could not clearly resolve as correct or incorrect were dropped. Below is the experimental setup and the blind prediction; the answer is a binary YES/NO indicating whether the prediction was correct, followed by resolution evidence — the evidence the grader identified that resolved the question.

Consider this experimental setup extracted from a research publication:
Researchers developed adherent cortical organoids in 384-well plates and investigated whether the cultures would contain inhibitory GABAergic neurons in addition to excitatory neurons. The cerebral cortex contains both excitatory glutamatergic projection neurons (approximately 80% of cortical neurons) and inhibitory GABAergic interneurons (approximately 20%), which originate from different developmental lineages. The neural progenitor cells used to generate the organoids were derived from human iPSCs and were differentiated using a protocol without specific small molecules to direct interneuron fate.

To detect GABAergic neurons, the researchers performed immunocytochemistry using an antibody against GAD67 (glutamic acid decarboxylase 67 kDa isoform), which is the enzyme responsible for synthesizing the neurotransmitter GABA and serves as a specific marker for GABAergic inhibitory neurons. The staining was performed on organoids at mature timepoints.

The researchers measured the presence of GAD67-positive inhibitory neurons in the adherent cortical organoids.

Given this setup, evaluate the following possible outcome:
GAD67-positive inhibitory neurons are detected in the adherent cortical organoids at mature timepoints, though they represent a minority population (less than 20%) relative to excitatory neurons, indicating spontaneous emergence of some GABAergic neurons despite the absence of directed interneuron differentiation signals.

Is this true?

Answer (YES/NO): YES